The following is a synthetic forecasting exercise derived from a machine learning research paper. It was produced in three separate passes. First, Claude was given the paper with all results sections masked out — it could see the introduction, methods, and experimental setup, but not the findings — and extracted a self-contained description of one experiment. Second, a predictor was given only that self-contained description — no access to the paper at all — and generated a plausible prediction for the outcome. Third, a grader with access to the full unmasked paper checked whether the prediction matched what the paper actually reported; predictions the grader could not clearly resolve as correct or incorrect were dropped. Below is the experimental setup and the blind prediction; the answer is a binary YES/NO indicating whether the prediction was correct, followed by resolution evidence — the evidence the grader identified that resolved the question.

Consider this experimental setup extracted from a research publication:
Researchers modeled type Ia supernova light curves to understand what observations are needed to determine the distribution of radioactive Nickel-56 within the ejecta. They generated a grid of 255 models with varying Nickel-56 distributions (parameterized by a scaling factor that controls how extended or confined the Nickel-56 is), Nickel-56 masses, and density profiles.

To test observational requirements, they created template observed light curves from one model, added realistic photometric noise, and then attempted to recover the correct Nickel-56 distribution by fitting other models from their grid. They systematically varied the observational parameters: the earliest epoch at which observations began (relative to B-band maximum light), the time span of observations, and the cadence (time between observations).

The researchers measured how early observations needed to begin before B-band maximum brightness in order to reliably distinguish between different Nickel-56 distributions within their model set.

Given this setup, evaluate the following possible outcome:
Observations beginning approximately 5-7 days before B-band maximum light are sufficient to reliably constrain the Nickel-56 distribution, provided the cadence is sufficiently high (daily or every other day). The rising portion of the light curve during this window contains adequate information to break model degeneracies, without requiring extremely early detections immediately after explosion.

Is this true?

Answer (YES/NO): NO